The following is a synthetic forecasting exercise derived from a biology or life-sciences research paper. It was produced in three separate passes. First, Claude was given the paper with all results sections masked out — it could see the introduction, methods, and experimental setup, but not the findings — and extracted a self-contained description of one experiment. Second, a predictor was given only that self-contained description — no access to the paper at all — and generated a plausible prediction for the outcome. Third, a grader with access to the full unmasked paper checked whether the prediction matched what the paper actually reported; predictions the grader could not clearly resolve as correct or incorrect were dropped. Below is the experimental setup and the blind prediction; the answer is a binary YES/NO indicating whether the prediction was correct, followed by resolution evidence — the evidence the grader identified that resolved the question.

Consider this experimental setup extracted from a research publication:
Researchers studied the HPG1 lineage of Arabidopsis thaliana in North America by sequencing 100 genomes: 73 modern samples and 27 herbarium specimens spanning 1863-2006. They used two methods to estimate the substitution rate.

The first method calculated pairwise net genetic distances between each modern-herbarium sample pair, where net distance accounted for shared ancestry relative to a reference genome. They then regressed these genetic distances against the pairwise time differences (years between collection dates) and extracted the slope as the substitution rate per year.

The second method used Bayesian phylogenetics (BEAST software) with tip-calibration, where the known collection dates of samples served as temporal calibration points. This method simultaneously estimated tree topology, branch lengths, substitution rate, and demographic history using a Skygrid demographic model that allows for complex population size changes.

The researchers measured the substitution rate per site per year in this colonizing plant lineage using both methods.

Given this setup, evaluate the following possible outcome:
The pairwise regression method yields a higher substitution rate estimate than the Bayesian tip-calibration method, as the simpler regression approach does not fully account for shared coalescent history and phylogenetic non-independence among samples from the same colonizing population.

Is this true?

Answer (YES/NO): NO